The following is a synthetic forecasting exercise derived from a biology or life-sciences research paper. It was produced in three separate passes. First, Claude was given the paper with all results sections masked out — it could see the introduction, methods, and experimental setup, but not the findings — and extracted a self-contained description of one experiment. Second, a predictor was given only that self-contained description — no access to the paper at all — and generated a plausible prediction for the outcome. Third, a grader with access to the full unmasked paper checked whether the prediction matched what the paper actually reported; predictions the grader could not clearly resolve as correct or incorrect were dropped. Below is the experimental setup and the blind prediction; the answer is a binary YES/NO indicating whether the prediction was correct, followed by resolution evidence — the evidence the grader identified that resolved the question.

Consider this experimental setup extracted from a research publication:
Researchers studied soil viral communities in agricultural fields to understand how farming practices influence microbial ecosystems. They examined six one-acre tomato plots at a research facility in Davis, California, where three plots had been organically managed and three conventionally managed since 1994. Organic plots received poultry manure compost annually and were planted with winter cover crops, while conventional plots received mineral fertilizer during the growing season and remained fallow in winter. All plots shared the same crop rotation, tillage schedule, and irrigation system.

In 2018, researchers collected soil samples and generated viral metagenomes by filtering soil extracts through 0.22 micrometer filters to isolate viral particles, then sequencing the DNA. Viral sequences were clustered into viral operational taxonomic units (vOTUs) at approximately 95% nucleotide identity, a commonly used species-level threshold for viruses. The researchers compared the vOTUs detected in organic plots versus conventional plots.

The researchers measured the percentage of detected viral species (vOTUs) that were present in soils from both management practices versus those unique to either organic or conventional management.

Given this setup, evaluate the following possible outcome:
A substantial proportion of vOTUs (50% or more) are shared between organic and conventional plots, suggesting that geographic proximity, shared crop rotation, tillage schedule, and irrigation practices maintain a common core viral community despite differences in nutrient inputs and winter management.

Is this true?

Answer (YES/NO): NO